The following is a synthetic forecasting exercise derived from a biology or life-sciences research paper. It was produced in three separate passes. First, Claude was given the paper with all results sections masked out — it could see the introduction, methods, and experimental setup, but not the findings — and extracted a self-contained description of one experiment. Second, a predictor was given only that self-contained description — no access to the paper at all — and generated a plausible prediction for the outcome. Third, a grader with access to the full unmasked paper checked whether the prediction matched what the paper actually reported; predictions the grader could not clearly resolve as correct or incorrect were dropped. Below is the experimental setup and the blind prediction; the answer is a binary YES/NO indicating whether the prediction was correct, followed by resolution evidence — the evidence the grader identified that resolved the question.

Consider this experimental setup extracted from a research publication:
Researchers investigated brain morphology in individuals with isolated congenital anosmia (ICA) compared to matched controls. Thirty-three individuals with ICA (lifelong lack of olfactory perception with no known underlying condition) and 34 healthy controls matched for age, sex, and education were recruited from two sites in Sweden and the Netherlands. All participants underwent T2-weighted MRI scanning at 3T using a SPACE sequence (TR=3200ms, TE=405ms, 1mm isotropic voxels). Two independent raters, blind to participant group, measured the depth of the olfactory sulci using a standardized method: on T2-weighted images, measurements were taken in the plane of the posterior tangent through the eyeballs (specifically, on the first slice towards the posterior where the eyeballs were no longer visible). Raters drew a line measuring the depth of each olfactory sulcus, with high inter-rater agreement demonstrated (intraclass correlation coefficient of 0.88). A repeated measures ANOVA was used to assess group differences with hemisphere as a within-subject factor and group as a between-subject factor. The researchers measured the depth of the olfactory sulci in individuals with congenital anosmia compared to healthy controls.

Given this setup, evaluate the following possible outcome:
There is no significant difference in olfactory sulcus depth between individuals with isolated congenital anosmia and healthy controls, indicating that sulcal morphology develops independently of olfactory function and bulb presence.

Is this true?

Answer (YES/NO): NO